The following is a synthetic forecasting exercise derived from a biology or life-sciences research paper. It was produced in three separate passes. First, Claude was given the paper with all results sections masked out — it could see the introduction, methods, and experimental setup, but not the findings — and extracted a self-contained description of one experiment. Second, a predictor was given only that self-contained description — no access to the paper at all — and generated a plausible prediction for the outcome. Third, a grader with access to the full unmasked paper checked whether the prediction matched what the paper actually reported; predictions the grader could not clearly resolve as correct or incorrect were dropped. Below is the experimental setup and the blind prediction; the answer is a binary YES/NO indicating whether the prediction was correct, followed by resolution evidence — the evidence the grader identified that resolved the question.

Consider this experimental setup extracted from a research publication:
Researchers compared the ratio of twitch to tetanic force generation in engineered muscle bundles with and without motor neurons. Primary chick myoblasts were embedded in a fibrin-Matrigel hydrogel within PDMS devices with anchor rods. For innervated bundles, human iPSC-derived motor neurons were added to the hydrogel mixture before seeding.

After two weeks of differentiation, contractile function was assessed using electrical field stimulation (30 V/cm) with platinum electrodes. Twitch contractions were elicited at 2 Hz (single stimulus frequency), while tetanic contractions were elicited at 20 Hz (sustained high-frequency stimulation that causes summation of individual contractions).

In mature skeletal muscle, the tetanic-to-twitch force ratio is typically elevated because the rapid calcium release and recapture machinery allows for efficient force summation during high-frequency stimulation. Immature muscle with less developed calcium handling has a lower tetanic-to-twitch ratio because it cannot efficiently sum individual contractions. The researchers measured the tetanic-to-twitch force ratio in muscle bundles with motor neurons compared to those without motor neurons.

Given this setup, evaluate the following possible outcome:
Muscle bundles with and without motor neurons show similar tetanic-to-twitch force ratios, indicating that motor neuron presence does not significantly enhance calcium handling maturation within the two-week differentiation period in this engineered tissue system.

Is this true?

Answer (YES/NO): YES